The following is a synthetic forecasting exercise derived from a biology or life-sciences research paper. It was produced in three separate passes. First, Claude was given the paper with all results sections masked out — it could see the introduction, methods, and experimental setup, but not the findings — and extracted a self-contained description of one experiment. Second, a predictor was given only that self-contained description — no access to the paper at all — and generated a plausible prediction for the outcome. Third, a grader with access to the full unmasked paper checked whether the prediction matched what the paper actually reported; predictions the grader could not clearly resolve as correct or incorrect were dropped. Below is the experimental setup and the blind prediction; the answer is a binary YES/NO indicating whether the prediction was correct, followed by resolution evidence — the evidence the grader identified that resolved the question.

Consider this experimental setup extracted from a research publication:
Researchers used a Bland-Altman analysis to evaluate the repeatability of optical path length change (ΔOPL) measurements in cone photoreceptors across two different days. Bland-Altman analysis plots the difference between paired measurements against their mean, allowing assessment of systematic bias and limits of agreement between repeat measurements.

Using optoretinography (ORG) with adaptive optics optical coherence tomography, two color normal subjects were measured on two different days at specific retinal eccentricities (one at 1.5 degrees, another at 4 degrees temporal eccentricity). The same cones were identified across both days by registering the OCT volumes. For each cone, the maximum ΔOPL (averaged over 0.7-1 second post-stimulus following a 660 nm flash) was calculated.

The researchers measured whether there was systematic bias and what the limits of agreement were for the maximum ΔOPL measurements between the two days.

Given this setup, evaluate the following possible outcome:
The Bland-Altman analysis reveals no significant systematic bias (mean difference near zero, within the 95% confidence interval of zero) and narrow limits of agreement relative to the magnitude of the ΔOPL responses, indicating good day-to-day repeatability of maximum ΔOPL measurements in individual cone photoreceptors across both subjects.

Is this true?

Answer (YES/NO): YES